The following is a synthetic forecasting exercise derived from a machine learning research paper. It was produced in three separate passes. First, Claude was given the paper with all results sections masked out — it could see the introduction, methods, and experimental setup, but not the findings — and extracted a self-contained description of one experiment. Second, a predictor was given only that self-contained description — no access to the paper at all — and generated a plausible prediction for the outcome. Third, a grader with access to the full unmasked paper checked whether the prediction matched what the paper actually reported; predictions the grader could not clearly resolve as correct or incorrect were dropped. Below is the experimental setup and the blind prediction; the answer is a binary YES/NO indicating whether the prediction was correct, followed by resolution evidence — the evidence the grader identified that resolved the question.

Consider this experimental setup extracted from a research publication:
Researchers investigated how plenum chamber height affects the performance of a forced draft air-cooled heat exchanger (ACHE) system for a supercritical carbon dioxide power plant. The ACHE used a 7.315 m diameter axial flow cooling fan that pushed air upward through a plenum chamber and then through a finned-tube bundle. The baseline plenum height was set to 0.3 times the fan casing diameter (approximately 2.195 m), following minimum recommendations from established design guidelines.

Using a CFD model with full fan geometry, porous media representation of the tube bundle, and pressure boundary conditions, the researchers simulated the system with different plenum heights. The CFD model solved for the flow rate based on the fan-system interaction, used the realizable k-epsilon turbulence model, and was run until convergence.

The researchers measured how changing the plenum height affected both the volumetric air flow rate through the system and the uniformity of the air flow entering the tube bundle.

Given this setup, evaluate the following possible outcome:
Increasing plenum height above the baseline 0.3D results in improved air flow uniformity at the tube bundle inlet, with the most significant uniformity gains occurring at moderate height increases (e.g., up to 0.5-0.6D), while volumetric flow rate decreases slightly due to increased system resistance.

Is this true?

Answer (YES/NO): NO